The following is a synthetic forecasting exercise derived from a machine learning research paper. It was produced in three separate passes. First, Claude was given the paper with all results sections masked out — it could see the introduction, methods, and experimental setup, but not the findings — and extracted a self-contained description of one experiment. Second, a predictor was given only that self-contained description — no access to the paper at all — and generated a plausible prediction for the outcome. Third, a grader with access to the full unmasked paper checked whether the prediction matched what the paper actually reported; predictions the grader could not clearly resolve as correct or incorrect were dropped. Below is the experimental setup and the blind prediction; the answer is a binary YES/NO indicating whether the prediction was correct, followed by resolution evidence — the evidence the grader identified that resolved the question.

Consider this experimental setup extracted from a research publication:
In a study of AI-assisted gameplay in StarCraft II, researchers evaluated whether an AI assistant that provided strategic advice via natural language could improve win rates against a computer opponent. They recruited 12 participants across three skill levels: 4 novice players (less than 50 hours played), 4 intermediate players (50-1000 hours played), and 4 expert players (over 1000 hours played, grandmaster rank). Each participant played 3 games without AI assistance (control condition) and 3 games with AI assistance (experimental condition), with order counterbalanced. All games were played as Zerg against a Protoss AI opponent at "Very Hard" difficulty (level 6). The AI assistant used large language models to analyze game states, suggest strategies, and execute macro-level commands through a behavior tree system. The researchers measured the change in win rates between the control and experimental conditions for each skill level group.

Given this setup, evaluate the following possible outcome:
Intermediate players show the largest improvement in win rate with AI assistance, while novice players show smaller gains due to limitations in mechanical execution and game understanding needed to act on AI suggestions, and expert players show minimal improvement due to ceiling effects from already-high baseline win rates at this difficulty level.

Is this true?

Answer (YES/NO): NO